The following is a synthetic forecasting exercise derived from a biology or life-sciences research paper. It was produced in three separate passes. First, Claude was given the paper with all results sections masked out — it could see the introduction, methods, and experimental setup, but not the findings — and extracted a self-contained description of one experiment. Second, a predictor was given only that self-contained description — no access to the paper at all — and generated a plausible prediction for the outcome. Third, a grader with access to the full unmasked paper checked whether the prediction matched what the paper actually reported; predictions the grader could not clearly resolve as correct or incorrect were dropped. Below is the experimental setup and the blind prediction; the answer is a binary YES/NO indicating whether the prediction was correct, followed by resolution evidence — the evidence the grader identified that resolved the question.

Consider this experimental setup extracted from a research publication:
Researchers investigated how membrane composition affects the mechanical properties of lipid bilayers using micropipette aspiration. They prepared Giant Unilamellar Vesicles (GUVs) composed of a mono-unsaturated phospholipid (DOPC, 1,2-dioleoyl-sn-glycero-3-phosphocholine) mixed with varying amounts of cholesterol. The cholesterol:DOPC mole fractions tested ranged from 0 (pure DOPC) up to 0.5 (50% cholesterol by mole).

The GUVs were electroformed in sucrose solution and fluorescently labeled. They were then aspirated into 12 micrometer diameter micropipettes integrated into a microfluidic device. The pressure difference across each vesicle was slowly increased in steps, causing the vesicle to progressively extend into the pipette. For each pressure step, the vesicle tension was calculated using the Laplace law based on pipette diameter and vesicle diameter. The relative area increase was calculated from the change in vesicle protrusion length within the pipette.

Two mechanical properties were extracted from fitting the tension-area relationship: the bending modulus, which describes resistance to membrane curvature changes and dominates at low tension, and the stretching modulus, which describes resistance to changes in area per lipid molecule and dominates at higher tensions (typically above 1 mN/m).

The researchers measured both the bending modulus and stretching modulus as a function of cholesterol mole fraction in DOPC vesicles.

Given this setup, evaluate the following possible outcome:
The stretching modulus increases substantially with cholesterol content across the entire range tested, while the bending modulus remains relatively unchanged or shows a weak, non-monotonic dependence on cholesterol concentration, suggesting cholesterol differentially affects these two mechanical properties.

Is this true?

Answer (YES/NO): NO